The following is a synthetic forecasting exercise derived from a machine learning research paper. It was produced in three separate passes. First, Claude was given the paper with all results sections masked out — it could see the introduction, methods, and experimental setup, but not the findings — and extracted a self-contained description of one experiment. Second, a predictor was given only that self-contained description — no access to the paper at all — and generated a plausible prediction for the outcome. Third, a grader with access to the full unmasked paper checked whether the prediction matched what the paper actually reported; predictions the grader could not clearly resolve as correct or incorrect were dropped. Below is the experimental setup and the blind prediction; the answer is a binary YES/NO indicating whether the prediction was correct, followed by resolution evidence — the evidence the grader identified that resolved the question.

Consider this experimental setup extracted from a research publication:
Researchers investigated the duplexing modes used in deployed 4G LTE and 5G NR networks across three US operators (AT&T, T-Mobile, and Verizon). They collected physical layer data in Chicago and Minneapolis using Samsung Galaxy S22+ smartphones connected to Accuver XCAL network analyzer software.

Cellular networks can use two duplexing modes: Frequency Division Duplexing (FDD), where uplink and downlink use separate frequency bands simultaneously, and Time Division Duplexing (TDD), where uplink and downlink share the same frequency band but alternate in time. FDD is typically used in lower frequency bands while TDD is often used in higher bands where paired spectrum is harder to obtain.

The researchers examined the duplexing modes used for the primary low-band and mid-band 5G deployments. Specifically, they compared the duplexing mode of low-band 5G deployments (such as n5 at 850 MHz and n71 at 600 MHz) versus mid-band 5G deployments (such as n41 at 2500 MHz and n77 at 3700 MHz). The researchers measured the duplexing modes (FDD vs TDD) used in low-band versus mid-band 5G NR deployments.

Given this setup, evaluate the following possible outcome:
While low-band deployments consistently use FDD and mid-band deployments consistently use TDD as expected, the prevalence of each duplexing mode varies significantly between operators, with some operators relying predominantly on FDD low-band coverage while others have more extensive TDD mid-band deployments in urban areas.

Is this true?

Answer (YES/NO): YES